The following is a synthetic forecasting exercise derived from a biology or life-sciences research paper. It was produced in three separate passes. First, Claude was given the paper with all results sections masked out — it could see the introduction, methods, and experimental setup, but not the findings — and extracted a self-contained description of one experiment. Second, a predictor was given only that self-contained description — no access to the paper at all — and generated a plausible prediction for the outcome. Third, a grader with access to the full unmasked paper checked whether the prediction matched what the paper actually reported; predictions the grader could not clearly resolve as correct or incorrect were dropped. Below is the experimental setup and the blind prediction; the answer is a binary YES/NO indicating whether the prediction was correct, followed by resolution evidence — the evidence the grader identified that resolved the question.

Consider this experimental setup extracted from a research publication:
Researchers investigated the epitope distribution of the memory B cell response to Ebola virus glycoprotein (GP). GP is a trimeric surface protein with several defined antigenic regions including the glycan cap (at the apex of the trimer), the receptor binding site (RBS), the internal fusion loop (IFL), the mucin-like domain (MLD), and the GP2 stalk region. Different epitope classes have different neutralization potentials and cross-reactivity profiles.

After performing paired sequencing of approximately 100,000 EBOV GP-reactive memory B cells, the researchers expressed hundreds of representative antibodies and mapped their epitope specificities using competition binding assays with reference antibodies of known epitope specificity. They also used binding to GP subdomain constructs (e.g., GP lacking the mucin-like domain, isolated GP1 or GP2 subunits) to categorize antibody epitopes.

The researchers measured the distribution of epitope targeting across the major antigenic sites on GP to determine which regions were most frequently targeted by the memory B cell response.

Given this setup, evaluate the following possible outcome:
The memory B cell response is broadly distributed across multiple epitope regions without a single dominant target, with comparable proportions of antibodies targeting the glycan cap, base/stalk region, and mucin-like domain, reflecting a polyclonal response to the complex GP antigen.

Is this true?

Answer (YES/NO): NO